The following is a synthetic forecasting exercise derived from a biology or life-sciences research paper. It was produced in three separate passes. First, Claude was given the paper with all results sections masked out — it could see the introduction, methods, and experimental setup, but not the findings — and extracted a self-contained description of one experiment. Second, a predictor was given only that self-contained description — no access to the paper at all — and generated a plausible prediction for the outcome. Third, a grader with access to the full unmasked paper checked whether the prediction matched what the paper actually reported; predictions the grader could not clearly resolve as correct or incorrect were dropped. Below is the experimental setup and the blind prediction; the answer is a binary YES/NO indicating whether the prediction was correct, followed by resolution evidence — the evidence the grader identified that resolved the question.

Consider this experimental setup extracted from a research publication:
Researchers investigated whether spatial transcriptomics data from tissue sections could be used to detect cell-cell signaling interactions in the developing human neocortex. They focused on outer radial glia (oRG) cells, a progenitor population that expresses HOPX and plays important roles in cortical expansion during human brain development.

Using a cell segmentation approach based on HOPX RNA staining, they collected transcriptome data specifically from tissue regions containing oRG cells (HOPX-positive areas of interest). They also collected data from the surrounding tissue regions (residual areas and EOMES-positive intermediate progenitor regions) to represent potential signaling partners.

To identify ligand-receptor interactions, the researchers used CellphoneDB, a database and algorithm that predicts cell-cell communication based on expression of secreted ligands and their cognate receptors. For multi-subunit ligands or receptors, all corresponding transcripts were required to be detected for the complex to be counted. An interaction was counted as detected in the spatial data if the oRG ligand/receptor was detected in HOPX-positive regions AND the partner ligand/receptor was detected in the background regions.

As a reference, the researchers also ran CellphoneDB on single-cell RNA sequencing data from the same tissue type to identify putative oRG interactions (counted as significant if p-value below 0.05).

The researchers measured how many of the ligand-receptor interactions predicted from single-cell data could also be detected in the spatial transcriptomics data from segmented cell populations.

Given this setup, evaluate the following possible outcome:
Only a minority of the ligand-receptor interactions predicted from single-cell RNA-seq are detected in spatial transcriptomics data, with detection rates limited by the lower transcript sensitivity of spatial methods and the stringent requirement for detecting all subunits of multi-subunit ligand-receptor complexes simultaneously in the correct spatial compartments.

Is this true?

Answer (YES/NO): NO